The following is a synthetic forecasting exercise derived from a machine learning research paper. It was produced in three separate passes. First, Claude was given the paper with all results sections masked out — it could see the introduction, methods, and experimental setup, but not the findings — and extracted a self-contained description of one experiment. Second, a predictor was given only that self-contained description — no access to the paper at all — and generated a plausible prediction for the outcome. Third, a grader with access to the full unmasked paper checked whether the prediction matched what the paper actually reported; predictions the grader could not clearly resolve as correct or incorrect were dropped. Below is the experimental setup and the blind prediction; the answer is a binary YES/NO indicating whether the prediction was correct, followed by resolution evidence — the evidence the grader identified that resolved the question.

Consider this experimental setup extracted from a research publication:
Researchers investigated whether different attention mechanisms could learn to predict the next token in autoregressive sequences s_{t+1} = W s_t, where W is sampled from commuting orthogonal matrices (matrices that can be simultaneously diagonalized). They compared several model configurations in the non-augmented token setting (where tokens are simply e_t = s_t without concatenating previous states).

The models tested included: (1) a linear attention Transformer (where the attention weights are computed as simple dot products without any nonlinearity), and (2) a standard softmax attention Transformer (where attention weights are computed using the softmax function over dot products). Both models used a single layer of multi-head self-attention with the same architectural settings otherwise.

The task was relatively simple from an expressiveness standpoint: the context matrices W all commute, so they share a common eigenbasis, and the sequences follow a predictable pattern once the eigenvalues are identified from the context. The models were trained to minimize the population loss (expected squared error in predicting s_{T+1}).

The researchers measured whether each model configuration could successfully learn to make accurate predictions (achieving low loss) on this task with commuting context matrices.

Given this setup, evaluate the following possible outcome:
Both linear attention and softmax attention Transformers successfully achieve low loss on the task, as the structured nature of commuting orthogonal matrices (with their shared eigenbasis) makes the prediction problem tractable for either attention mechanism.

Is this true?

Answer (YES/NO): NO